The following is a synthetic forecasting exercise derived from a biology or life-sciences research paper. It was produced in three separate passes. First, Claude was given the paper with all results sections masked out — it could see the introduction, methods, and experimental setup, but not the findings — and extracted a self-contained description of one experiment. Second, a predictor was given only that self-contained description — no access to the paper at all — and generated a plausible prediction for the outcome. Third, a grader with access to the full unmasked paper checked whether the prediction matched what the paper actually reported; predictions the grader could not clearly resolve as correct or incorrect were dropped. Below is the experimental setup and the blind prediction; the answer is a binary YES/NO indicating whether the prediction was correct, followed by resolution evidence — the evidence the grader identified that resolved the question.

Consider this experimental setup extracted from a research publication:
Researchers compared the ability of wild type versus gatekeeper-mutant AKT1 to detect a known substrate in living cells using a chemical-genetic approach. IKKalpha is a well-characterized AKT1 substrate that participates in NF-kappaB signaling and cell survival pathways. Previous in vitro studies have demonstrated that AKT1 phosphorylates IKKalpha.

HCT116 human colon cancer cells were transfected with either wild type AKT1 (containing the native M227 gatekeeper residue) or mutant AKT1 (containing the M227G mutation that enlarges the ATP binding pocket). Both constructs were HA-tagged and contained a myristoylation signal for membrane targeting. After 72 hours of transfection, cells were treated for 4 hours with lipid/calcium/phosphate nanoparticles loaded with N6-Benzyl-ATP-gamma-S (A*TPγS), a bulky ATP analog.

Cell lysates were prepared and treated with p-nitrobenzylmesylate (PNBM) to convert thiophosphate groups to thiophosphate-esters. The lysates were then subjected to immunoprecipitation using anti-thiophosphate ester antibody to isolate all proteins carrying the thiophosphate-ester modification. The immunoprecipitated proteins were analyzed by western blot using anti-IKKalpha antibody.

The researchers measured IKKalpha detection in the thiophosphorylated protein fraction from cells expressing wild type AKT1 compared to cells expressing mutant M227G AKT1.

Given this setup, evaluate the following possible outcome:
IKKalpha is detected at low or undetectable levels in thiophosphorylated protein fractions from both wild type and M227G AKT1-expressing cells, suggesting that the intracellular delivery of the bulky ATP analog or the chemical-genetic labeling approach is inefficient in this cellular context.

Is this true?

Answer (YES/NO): NO